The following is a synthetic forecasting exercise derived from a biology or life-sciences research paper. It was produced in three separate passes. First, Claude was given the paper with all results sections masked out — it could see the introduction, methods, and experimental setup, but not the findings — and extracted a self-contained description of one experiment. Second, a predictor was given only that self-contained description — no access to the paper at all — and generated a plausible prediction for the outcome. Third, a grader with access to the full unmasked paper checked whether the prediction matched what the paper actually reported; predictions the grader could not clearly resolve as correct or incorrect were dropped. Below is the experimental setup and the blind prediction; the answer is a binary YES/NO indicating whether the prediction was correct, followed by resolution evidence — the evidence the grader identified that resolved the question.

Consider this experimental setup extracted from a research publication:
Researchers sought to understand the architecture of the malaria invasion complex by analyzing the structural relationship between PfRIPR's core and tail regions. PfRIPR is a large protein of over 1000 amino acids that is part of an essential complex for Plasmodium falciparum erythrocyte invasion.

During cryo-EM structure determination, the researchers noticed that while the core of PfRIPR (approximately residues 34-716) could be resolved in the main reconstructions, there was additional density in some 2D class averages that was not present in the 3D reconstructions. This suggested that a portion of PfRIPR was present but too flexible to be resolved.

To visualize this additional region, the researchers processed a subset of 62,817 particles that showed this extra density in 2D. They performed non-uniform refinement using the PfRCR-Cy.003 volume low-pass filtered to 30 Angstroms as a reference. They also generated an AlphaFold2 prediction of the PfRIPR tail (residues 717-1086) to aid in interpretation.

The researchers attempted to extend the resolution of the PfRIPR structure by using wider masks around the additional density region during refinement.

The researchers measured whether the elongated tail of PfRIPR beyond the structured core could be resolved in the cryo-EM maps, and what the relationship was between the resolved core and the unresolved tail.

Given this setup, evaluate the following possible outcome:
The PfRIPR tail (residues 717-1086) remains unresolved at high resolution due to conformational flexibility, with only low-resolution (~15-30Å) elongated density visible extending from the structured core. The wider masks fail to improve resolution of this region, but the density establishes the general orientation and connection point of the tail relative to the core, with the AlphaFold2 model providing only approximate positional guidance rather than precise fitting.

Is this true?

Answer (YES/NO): NO